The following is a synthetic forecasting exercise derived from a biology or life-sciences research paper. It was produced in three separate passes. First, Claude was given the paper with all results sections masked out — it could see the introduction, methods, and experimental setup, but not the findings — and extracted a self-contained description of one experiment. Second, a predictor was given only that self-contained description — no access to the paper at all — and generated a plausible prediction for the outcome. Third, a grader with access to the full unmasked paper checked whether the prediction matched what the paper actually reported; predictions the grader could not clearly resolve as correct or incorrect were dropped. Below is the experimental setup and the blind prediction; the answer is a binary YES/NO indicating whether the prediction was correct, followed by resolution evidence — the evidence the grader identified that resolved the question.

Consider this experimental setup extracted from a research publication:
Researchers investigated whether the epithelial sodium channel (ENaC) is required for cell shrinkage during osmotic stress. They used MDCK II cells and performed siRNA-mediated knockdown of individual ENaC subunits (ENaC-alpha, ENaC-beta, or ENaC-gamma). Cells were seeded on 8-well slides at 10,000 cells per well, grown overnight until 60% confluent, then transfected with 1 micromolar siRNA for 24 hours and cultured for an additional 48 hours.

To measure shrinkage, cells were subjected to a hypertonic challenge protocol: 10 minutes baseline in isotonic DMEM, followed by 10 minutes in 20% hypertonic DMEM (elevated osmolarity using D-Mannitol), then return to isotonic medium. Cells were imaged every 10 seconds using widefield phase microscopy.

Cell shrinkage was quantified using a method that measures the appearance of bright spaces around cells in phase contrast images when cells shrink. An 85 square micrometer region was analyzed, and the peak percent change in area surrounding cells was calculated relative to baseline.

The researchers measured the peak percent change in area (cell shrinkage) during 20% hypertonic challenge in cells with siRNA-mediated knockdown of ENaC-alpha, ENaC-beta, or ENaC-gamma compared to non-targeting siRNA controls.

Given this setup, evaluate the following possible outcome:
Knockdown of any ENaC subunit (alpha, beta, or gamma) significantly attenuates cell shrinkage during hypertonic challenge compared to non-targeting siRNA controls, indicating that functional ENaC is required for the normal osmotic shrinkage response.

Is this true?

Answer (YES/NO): YES